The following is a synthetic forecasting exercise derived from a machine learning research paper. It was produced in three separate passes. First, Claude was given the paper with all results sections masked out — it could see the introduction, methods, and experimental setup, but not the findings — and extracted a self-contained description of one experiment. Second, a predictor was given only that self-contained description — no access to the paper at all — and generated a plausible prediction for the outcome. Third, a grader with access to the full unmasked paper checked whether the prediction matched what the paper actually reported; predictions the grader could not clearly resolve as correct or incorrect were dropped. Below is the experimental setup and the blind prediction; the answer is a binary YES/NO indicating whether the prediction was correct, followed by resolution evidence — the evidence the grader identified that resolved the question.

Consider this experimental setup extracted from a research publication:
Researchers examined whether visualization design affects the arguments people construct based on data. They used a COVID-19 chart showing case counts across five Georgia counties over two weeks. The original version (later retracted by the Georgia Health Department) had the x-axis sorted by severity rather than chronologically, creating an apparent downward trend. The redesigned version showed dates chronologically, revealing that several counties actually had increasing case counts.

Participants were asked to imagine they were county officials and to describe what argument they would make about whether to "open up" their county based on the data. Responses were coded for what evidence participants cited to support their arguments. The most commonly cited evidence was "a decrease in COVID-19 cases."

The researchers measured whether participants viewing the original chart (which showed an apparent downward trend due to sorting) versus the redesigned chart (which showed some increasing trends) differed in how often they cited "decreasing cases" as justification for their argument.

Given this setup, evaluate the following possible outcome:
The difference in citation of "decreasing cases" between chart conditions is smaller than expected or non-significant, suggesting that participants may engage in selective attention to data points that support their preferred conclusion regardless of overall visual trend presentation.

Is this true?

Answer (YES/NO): YES